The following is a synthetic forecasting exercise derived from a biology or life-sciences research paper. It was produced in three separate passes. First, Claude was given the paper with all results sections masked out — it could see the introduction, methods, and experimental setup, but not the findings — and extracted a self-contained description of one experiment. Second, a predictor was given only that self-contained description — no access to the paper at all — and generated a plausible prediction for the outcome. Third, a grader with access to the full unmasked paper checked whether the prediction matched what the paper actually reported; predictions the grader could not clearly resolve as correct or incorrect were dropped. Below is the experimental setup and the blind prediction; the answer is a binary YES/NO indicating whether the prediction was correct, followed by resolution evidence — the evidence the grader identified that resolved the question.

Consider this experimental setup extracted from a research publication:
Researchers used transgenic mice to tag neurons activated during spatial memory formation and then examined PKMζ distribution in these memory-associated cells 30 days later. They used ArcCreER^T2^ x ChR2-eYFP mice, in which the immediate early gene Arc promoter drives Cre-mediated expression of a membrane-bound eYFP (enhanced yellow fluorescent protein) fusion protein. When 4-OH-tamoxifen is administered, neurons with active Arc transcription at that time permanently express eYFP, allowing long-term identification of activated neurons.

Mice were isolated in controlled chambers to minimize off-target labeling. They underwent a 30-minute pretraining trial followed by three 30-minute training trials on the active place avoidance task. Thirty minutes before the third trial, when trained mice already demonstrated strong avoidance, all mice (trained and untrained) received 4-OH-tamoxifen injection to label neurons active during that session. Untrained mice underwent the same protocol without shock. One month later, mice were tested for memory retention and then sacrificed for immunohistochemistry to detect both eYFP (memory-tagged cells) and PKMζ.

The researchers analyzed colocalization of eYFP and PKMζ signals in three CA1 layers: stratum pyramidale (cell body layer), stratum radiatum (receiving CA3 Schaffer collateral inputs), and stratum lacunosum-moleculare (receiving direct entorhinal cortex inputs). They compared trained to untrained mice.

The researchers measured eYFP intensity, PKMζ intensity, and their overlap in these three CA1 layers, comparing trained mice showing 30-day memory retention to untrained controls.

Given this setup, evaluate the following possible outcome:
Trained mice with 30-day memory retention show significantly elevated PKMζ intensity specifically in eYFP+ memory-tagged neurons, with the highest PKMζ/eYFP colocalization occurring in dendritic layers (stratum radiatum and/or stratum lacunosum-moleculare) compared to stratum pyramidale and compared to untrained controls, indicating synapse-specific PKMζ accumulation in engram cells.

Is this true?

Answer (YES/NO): NO